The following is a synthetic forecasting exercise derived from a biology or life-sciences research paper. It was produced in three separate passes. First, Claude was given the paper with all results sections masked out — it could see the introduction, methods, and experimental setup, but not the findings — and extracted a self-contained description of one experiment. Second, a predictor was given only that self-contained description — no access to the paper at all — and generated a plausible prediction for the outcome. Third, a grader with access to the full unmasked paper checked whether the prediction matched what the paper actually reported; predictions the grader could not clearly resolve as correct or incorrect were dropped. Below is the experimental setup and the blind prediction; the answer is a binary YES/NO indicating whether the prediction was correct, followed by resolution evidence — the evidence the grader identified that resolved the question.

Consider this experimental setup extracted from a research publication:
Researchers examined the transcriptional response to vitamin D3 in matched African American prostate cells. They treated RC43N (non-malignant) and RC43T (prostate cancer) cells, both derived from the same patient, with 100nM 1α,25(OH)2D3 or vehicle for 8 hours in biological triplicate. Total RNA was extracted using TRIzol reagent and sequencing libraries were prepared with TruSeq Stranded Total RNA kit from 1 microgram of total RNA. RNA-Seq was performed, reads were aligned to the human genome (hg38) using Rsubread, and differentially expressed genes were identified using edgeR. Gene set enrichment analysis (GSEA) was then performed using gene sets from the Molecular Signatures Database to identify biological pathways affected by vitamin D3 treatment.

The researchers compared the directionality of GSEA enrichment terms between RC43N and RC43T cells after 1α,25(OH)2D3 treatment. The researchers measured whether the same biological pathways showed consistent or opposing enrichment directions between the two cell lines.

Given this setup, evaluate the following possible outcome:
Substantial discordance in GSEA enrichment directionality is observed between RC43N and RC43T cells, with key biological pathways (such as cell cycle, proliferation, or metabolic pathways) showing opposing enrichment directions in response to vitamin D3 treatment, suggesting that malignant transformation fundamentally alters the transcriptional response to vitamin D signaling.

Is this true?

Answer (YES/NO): YES